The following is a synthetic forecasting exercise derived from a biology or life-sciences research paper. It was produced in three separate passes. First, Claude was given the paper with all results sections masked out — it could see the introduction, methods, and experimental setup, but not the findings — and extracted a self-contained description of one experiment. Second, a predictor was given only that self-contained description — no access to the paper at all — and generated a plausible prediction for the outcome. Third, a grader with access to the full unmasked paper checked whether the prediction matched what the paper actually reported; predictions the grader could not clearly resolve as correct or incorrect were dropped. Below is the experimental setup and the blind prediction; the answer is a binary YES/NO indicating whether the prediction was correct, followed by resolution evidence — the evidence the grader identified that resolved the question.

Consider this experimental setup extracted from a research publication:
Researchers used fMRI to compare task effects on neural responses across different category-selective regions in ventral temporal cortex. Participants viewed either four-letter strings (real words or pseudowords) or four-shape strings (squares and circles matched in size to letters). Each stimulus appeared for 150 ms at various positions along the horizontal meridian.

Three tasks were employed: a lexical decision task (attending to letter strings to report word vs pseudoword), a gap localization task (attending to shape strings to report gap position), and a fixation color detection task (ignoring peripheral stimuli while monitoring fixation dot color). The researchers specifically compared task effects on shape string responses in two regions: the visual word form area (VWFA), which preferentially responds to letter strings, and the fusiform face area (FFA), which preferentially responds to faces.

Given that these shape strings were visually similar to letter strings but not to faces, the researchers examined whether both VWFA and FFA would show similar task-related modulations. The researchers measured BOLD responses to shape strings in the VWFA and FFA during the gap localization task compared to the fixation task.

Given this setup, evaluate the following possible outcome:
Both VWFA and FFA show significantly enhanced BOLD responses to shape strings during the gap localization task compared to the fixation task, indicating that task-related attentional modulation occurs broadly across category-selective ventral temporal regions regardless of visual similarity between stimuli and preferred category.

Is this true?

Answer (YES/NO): NO